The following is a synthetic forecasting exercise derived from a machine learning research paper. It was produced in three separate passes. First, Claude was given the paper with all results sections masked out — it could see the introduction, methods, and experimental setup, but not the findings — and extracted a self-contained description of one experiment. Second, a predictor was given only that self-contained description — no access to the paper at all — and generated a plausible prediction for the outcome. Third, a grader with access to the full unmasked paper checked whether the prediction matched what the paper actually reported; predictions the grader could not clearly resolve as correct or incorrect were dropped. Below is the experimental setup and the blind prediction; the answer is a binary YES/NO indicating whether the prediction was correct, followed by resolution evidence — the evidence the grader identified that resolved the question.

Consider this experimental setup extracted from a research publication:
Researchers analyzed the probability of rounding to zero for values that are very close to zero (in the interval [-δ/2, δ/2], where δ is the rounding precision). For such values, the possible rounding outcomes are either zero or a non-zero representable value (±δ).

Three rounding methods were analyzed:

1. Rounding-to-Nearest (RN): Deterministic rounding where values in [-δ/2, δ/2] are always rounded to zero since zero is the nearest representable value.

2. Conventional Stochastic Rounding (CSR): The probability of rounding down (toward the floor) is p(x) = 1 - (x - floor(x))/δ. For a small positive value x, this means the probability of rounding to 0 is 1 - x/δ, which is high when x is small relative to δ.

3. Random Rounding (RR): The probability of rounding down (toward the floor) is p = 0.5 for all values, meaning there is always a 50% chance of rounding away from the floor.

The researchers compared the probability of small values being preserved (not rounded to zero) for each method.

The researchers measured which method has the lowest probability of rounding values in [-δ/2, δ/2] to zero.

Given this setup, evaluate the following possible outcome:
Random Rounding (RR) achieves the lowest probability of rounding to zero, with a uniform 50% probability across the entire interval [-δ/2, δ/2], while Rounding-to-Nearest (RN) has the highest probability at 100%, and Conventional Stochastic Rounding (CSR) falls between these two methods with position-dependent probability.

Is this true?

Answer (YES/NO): YES